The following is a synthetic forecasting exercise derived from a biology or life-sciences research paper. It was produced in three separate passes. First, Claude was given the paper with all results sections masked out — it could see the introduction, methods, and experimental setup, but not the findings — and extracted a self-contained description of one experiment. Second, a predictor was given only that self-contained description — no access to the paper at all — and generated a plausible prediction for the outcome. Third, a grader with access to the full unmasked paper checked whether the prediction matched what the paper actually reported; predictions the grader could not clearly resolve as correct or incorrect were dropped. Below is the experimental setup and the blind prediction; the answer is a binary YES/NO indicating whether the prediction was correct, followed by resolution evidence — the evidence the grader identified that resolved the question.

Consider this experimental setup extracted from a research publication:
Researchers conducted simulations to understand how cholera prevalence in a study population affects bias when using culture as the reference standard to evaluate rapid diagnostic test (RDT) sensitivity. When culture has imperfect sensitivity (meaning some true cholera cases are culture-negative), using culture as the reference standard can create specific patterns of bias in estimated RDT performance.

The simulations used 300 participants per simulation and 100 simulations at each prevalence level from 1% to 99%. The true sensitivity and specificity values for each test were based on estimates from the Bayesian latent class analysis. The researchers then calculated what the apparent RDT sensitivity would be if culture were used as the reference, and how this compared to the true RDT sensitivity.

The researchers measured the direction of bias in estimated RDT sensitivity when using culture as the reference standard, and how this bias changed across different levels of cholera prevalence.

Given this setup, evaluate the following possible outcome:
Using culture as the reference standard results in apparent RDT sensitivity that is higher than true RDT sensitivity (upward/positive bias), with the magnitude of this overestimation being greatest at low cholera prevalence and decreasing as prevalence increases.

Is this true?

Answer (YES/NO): NO